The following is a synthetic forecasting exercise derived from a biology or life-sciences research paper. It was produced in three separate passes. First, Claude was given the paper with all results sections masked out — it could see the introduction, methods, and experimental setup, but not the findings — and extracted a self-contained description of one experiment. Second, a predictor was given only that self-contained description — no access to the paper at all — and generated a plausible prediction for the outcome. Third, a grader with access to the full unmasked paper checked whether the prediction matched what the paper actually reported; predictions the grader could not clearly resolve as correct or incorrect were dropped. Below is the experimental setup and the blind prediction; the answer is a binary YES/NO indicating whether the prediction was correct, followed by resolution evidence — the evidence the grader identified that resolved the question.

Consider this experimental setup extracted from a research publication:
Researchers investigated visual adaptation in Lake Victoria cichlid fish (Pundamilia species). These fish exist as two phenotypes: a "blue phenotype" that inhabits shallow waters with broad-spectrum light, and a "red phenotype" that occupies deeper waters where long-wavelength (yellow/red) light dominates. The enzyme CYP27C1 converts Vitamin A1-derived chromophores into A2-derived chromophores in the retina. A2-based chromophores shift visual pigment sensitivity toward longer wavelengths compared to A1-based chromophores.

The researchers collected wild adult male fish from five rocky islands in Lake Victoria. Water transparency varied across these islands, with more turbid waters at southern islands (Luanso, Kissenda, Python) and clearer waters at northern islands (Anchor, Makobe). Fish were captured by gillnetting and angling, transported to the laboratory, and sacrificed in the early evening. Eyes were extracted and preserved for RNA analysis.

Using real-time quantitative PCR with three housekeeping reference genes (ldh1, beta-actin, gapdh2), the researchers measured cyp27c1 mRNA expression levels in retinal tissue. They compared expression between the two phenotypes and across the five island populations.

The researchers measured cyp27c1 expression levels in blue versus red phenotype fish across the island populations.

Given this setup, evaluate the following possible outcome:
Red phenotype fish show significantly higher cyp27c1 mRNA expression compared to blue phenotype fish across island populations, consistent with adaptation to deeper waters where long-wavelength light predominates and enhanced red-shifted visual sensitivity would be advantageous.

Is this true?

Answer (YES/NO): NO